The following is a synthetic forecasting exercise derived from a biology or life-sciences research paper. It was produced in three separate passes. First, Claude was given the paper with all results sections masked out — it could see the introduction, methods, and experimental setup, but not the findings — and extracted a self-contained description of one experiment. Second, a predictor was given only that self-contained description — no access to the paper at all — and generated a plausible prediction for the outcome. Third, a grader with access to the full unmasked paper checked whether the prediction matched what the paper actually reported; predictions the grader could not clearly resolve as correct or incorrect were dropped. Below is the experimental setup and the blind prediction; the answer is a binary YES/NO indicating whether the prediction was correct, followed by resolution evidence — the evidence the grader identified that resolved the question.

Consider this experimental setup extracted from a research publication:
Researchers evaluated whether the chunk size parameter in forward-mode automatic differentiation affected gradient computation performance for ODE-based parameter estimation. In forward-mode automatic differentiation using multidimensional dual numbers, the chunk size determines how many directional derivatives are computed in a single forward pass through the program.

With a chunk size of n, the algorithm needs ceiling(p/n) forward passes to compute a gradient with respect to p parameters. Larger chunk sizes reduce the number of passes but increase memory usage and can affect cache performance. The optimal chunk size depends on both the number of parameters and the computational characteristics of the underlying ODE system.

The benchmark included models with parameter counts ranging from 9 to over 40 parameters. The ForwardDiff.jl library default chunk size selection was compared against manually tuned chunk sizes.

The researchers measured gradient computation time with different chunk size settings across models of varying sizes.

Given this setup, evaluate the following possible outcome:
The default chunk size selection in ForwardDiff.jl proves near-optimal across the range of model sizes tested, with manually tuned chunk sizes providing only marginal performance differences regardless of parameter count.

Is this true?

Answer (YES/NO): NO